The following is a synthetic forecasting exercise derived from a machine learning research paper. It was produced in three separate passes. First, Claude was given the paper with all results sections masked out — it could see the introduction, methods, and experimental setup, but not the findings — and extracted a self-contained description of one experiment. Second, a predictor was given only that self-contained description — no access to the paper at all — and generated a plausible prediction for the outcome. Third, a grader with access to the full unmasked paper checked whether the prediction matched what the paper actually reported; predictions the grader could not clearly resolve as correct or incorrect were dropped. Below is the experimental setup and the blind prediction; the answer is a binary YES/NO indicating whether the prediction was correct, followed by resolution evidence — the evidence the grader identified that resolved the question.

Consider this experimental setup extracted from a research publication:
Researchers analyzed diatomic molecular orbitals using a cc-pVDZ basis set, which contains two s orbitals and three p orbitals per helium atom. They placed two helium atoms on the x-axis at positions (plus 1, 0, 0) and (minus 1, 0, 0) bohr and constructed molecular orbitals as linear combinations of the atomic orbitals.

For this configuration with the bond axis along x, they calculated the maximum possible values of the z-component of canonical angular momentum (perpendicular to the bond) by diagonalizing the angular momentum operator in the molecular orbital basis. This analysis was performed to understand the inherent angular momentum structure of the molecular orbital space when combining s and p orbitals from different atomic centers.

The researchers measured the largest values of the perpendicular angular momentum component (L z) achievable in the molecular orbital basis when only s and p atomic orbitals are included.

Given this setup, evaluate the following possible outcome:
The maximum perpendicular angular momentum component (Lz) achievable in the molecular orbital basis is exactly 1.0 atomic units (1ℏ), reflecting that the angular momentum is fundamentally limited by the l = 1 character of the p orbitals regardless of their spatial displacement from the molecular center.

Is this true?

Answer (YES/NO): NO